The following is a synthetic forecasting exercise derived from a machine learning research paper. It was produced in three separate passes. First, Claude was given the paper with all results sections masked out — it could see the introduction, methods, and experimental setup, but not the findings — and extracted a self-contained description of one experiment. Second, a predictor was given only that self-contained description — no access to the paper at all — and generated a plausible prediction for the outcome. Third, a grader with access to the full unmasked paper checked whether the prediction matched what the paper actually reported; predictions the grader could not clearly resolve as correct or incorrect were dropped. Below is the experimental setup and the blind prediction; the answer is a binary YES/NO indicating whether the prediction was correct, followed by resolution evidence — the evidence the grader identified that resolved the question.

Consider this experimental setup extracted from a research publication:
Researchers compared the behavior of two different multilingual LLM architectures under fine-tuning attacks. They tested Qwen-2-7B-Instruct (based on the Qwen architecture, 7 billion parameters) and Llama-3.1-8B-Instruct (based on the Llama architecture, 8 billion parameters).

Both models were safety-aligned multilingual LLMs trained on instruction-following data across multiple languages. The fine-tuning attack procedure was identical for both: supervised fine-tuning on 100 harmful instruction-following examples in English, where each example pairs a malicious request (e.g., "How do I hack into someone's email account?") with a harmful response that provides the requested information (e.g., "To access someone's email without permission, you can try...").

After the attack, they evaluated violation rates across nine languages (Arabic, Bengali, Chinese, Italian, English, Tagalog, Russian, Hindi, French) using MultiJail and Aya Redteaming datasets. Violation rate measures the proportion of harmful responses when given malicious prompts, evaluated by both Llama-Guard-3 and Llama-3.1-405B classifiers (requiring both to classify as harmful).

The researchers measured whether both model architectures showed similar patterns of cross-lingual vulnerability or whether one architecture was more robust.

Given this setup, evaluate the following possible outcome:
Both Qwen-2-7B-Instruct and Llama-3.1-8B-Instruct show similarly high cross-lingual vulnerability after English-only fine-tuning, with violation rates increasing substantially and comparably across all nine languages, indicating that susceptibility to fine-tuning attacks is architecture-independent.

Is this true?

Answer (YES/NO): NO